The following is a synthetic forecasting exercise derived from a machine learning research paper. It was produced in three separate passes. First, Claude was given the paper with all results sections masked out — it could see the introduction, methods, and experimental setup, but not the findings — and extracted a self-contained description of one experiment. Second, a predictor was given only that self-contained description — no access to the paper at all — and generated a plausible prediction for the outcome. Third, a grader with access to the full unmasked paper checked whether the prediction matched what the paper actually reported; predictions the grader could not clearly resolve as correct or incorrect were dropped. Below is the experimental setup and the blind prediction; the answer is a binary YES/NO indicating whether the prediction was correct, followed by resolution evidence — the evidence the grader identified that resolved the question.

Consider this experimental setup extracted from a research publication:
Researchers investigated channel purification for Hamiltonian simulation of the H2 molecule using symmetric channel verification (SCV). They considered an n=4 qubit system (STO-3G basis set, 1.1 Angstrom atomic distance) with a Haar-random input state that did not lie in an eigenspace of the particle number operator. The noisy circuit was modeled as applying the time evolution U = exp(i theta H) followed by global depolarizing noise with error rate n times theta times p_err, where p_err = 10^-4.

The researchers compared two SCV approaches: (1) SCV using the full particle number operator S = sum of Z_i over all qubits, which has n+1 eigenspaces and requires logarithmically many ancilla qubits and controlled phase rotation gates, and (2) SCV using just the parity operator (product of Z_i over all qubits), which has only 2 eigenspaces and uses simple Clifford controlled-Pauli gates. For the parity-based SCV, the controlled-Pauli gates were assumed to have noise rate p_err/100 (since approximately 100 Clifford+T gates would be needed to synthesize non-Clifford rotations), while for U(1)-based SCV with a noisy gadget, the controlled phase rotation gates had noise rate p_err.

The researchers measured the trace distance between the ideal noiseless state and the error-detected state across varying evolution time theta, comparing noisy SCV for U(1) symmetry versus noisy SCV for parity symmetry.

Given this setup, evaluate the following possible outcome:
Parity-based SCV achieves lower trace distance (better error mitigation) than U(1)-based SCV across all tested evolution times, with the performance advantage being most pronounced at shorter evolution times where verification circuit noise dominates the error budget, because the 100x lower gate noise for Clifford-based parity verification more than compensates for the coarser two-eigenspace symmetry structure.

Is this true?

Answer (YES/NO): NO